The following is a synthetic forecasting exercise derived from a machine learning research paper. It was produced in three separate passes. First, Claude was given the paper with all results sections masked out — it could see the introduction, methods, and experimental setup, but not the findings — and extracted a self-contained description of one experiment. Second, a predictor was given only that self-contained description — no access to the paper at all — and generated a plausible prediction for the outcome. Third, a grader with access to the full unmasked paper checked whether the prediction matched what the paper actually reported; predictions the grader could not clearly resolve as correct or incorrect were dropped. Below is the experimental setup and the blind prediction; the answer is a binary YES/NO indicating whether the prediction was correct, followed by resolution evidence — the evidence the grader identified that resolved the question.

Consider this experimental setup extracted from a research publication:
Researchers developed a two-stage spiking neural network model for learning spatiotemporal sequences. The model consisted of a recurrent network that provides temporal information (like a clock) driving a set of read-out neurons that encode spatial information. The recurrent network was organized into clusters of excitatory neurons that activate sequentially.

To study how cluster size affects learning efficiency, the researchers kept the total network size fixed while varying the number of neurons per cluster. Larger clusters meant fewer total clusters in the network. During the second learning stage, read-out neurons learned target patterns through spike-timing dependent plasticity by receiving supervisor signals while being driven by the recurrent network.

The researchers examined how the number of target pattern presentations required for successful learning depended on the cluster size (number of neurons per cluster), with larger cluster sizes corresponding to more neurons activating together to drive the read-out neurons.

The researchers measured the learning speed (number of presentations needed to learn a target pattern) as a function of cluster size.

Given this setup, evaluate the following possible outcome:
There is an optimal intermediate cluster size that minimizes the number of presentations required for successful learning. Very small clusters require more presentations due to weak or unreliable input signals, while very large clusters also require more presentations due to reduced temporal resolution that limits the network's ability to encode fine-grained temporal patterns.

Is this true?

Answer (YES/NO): NO